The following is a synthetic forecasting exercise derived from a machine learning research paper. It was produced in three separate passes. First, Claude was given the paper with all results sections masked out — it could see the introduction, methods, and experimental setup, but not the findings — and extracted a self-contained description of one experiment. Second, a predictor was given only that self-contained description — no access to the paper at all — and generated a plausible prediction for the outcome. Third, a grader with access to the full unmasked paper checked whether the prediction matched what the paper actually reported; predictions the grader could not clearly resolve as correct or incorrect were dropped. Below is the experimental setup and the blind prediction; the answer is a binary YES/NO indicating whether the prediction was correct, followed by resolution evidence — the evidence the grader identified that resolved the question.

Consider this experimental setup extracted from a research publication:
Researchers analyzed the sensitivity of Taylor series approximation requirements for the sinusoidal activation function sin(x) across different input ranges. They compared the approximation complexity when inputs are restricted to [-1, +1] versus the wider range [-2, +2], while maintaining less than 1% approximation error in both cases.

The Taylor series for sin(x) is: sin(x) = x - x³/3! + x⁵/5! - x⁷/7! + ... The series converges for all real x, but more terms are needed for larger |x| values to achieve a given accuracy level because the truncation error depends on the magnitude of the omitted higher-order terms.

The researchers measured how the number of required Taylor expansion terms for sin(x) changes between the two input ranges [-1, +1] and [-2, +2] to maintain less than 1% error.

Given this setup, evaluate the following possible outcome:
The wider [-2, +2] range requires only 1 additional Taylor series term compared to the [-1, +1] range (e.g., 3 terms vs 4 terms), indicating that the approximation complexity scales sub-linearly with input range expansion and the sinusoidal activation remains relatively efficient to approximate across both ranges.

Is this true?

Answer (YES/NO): NO